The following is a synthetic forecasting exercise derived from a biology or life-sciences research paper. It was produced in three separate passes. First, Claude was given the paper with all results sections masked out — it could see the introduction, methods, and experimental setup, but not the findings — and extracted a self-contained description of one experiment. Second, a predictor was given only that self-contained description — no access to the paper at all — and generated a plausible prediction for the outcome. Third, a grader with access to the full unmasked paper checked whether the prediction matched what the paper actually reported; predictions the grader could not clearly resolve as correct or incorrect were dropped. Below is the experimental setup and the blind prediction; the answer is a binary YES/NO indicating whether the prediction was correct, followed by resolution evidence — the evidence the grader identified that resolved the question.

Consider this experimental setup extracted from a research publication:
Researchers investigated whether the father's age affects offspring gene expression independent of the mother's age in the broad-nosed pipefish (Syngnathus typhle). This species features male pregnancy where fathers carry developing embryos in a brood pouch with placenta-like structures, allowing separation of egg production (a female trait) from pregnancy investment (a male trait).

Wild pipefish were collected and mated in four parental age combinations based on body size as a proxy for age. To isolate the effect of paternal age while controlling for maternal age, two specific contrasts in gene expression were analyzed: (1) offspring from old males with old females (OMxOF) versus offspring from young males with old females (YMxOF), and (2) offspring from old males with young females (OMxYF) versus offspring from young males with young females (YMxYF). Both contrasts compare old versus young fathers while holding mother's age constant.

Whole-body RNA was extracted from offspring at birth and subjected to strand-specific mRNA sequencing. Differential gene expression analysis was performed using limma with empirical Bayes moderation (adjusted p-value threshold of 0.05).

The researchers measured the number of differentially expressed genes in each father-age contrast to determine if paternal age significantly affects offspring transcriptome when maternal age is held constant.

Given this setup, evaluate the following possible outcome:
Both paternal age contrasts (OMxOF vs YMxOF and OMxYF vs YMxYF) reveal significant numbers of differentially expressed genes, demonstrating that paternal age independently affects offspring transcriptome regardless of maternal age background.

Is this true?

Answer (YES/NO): YES